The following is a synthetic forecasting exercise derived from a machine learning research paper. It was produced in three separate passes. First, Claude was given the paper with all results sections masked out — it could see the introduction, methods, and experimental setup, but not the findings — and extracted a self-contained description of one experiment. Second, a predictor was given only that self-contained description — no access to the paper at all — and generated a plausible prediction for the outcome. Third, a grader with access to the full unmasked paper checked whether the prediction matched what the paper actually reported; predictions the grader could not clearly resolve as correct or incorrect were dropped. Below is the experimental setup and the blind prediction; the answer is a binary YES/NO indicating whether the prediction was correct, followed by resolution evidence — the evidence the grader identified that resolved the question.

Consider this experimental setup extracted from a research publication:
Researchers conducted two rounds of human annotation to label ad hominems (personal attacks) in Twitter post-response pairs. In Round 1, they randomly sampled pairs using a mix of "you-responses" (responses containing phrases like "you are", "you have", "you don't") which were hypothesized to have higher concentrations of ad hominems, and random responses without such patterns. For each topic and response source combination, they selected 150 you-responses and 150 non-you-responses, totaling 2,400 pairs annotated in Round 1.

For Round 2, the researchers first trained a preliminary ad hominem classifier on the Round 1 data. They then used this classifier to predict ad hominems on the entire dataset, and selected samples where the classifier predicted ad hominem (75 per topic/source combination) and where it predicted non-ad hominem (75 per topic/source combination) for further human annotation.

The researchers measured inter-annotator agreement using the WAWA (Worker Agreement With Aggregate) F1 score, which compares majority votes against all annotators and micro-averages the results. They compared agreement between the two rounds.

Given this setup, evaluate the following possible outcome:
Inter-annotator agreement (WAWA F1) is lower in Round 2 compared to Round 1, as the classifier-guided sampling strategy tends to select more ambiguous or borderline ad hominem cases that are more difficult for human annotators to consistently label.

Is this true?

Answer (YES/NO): NO